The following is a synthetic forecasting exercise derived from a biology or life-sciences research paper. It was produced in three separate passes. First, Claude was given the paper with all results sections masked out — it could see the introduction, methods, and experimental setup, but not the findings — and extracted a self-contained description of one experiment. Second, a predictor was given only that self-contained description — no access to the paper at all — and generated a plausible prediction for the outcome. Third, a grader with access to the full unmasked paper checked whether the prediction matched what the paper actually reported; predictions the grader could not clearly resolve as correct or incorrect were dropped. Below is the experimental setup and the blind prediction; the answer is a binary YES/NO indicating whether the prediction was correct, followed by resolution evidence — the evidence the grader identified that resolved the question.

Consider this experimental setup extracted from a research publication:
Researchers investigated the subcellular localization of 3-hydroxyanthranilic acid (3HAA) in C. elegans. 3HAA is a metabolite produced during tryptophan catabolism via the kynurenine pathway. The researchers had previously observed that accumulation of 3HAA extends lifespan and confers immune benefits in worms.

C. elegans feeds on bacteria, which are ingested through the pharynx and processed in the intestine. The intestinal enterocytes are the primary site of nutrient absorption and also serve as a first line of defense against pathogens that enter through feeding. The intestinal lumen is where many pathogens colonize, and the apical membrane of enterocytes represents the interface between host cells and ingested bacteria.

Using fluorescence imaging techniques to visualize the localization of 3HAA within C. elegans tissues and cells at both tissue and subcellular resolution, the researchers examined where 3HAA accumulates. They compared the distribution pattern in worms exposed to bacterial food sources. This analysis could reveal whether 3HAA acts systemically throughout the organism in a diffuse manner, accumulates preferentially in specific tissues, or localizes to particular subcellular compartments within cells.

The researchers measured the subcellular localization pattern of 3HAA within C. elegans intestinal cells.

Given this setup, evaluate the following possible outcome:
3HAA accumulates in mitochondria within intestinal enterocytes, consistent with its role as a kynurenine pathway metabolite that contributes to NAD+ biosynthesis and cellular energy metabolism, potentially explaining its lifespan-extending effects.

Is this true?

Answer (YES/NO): NO